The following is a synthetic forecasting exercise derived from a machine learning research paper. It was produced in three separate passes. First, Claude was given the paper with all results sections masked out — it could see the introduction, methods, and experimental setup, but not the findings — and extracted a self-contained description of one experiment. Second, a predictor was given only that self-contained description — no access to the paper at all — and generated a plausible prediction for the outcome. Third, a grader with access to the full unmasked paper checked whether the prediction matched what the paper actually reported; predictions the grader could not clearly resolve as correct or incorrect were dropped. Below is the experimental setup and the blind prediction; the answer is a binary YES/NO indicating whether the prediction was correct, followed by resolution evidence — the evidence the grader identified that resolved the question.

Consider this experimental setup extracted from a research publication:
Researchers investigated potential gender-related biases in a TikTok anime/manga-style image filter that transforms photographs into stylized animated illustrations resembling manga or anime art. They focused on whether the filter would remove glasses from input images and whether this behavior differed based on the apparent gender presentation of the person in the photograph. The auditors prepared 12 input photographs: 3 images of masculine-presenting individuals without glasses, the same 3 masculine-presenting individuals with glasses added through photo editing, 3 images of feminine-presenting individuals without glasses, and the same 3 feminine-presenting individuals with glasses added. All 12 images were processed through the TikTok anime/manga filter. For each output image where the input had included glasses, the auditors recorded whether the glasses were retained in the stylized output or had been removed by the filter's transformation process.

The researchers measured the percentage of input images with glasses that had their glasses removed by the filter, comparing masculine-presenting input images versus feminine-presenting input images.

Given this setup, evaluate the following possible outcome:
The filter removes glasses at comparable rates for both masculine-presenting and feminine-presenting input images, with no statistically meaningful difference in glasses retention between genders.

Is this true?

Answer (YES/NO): NO